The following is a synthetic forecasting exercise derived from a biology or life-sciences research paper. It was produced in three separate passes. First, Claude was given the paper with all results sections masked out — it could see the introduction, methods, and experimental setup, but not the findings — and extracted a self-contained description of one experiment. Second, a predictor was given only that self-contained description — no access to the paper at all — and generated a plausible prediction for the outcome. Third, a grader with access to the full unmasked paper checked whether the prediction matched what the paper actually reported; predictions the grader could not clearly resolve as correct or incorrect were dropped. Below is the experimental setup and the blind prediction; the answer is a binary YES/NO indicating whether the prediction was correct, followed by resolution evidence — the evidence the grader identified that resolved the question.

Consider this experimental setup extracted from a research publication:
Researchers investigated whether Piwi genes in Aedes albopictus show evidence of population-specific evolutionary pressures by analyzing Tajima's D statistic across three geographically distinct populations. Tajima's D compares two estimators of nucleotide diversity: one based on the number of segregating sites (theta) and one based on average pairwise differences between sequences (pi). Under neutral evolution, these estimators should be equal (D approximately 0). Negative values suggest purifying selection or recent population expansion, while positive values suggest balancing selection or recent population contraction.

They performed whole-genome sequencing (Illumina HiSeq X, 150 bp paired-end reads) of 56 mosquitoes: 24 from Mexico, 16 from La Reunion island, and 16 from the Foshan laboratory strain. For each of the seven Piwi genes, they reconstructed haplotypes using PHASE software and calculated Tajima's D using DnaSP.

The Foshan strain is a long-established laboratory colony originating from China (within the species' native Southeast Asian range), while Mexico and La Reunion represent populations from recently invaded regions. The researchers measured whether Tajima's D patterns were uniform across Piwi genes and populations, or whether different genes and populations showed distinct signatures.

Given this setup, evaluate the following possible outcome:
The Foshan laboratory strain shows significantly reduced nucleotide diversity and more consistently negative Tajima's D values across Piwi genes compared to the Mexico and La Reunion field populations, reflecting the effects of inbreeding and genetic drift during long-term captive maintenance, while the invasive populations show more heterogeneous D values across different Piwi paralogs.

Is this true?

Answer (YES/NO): NO